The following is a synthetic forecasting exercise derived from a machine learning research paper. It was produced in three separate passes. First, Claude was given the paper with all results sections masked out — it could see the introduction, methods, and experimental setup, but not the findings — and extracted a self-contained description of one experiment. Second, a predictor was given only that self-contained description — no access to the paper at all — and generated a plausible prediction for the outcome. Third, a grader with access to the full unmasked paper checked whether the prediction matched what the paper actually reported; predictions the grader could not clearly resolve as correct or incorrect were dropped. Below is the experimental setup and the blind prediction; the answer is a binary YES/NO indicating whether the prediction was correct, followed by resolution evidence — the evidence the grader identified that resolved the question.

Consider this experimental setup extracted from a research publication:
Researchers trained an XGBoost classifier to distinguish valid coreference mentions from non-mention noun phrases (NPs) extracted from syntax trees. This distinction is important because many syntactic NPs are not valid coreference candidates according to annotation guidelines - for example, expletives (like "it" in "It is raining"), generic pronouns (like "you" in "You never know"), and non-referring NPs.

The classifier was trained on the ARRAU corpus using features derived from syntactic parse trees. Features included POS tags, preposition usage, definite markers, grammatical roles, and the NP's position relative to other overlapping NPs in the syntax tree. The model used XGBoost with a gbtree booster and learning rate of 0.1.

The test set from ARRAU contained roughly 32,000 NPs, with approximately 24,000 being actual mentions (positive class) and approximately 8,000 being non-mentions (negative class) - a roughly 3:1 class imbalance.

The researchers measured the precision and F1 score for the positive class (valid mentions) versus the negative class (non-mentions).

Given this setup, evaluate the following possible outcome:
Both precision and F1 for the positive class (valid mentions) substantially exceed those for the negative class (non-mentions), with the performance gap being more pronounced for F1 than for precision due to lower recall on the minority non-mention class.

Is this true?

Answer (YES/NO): NO